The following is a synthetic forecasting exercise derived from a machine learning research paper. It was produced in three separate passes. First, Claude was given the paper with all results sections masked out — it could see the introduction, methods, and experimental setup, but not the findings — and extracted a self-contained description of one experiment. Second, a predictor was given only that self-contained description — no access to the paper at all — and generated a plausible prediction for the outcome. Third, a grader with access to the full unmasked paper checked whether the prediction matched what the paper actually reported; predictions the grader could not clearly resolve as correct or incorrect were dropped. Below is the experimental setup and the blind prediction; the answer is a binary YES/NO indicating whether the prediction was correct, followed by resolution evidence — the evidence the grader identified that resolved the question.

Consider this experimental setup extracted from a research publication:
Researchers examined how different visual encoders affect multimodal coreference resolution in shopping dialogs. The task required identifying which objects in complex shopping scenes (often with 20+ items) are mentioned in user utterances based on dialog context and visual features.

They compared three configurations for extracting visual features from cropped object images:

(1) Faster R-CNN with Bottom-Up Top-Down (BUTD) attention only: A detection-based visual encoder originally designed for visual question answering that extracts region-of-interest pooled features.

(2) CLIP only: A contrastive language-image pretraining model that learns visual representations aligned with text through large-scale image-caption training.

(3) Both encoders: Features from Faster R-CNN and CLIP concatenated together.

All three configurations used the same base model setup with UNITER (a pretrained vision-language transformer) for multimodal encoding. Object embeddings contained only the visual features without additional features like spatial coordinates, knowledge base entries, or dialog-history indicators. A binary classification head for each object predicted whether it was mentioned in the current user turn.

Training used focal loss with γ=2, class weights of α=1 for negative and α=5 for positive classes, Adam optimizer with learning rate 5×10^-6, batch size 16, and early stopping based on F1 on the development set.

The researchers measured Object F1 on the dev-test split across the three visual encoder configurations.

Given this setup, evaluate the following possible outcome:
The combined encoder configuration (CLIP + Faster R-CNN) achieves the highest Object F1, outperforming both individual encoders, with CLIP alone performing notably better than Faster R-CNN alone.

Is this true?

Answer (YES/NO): NO